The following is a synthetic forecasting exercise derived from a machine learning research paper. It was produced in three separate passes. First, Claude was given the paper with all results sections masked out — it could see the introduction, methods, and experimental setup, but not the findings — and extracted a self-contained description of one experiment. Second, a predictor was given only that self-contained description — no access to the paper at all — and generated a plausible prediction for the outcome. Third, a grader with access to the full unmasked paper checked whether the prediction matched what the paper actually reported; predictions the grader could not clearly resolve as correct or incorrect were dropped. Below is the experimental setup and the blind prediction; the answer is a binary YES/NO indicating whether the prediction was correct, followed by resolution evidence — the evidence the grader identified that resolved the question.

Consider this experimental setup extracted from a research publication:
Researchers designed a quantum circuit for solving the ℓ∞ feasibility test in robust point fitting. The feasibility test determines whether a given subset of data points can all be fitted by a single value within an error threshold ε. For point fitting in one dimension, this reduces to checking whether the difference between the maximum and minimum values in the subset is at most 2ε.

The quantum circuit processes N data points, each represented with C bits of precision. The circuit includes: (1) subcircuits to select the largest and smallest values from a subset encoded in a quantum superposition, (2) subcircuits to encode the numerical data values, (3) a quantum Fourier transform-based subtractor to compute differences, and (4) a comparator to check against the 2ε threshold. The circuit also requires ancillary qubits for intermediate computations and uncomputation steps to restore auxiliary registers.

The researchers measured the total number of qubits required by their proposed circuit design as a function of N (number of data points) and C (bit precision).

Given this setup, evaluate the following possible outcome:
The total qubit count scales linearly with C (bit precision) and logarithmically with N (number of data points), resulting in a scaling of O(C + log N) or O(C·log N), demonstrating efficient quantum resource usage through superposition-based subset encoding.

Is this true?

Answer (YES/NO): NO